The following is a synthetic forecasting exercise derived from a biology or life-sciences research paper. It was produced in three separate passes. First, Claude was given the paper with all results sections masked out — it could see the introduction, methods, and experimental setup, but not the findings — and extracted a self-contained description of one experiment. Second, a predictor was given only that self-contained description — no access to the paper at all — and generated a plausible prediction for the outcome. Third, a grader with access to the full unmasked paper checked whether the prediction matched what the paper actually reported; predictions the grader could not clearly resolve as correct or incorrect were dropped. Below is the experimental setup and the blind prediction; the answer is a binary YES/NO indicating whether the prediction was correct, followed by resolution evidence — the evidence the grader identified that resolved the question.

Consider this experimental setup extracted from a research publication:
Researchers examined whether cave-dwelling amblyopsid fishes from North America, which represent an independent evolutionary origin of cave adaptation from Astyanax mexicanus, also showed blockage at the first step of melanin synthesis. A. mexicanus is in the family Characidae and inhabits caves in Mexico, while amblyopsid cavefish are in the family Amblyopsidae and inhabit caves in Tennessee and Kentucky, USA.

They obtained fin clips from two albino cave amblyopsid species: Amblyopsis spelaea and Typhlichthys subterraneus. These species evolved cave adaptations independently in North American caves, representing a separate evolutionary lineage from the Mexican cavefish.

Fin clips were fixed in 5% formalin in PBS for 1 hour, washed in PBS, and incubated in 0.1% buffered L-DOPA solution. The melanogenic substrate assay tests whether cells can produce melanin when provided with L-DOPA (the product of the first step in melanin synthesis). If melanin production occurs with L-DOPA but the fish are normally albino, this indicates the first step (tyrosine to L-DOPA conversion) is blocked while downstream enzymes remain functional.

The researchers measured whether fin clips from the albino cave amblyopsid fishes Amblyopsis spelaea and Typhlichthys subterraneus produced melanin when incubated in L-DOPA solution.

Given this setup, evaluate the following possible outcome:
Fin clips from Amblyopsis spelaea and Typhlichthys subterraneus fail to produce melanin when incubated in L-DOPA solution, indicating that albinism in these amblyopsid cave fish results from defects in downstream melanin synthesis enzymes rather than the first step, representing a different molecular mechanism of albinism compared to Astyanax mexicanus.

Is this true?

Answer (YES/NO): NO